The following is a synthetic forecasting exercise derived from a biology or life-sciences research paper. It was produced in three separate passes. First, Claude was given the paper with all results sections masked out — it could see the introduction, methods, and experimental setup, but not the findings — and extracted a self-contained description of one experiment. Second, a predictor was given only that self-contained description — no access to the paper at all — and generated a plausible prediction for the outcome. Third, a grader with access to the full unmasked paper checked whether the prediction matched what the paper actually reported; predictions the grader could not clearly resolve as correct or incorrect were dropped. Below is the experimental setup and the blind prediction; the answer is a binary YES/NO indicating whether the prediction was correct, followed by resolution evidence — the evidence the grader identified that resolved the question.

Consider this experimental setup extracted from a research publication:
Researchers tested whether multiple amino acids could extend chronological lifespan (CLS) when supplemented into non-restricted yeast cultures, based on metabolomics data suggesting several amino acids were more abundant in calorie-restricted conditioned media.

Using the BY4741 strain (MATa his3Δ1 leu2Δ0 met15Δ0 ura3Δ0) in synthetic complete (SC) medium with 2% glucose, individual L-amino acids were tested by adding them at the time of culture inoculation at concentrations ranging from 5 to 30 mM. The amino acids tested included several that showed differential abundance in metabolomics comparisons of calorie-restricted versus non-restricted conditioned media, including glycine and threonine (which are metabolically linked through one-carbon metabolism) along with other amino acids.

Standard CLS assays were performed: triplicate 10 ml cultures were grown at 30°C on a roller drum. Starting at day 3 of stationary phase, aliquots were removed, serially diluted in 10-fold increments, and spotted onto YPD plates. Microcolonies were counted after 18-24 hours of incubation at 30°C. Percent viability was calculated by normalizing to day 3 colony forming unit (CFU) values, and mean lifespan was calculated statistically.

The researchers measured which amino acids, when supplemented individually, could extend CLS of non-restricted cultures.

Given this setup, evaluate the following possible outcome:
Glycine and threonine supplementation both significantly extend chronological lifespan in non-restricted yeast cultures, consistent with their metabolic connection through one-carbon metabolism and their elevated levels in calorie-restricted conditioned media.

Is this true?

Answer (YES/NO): NO